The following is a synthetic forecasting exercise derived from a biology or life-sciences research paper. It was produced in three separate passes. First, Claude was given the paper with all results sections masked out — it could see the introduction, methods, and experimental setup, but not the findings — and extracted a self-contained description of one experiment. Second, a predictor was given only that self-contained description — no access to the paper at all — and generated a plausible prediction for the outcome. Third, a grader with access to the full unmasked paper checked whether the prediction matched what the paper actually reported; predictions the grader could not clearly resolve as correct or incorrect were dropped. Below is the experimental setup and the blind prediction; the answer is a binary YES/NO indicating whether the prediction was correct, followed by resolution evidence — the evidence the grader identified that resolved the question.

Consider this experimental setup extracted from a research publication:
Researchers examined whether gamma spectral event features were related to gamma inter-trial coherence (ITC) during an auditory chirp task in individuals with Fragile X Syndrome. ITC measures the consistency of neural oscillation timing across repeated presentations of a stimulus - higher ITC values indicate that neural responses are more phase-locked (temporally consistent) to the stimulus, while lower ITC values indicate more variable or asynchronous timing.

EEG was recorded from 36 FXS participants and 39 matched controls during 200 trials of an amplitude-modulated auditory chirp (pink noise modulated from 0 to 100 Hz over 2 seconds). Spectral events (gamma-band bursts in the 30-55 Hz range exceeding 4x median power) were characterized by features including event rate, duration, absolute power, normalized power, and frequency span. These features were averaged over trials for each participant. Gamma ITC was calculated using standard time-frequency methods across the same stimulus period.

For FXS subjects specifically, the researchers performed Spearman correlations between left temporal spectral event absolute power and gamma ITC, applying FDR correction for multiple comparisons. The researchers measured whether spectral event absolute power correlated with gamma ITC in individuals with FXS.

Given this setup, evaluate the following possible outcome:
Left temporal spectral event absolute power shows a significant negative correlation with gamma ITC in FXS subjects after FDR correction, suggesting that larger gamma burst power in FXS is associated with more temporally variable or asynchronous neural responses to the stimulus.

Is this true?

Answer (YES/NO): NO